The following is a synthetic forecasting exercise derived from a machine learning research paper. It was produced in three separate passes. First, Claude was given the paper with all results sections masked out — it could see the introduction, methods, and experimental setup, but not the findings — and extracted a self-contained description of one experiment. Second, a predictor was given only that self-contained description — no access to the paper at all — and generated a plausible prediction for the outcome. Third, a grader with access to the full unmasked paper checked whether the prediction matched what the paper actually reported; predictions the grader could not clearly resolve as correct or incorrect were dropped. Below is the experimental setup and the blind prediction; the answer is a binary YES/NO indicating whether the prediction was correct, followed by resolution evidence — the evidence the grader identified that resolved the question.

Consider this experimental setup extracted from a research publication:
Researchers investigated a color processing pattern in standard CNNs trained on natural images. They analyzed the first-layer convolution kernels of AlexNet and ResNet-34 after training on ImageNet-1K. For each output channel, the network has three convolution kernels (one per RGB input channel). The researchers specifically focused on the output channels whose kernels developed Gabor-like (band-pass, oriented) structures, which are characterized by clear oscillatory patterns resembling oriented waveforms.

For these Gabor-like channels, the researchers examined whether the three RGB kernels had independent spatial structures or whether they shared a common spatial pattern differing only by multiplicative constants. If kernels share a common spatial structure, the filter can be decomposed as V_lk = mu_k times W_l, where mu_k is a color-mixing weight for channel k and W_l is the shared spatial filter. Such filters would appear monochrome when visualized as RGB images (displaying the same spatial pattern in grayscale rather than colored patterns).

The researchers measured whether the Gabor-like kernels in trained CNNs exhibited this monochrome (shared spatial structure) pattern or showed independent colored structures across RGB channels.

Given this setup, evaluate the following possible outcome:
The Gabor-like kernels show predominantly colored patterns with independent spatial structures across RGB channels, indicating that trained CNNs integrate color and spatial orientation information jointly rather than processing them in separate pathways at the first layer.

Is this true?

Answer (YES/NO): NO